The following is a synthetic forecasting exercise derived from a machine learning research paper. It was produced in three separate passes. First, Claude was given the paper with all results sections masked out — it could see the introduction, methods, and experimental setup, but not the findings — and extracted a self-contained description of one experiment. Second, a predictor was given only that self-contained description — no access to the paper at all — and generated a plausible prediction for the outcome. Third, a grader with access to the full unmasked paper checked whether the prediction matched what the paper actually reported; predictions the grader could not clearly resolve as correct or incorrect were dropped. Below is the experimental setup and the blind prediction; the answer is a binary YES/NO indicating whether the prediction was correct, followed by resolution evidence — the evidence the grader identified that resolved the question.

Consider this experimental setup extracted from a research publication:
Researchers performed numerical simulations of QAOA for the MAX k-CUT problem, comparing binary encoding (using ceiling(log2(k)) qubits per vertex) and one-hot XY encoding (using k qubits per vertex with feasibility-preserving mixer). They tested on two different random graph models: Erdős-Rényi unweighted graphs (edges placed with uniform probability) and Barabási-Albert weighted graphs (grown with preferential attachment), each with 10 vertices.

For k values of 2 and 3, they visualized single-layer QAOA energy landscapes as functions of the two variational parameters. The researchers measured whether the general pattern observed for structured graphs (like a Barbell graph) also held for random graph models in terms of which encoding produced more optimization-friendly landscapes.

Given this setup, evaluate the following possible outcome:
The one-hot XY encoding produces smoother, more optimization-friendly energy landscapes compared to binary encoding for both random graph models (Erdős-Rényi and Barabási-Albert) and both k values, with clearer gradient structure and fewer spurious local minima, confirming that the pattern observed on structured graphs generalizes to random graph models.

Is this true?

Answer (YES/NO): NO